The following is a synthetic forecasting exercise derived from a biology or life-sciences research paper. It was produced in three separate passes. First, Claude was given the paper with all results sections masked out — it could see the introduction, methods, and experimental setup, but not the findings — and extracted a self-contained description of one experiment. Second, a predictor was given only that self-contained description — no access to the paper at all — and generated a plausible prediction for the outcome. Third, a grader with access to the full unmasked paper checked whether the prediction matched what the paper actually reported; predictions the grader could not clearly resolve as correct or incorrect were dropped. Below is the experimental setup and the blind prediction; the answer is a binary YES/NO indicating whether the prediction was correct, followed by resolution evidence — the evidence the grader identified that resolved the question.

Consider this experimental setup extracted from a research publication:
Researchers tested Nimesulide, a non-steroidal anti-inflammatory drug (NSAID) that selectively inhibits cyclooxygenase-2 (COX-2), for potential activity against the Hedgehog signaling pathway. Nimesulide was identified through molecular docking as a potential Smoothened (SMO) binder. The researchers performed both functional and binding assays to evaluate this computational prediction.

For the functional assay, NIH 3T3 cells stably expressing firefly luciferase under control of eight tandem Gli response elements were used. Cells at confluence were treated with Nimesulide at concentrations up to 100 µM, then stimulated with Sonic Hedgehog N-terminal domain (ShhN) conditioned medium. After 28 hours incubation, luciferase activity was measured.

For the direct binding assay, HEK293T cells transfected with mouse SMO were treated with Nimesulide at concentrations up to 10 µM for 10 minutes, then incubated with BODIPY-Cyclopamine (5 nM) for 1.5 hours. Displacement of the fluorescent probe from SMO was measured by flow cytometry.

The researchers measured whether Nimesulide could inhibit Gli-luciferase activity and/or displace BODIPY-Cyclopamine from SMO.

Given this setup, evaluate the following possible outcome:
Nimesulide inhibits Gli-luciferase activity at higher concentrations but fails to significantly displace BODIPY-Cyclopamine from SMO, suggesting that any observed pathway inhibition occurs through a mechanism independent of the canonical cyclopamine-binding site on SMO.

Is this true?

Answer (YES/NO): NO